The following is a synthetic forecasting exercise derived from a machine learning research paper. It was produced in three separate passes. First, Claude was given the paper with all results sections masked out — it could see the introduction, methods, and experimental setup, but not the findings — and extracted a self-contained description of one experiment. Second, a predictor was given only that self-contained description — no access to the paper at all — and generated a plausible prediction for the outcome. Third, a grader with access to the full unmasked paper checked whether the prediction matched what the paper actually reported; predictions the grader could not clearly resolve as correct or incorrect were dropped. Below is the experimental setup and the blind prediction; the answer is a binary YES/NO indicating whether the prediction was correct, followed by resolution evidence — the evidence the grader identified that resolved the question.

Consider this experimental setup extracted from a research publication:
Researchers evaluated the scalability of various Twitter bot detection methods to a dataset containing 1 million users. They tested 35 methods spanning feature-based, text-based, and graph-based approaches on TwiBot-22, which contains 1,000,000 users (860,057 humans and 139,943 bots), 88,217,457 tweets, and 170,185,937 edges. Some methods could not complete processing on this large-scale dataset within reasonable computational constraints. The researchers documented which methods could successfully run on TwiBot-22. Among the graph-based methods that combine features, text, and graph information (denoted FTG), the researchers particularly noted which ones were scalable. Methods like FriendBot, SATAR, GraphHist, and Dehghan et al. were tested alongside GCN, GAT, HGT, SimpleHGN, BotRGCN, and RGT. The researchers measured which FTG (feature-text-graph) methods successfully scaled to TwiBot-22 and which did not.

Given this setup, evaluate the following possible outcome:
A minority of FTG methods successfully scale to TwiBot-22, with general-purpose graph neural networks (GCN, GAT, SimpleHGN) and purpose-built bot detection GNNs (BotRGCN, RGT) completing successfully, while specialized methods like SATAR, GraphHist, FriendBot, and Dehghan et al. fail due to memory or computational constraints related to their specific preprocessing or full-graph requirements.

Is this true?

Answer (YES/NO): NO